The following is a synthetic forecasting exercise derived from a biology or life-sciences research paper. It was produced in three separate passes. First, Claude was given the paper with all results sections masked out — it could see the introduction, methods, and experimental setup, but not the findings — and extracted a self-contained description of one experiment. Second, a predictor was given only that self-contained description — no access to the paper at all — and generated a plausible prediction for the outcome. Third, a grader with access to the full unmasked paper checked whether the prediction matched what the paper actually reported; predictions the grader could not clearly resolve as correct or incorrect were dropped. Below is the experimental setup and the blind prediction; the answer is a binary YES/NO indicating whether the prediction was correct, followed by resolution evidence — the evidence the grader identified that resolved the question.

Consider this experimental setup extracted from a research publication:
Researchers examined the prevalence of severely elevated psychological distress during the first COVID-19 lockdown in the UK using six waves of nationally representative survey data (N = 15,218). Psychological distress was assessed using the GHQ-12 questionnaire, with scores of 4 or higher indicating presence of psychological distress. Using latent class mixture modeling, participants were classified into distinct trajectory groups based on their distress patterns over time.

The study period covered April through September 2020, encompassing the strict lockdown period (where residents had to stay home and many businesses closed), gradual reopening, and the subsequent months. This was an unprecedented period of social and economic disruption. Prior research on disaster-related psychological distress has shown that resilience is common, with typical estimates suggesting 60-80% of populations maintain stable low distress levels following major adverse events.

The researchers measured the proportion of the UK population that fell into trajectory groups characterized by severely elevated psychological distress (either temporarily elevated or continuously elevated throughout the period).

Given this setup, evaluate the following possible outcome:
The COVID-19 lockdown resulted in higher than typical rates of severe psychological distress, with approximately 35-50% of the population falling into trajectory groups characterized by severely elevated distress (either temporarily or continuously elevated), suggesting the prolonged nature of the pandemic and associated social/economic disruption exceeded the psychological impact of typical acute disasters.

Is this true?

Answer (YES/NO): NO